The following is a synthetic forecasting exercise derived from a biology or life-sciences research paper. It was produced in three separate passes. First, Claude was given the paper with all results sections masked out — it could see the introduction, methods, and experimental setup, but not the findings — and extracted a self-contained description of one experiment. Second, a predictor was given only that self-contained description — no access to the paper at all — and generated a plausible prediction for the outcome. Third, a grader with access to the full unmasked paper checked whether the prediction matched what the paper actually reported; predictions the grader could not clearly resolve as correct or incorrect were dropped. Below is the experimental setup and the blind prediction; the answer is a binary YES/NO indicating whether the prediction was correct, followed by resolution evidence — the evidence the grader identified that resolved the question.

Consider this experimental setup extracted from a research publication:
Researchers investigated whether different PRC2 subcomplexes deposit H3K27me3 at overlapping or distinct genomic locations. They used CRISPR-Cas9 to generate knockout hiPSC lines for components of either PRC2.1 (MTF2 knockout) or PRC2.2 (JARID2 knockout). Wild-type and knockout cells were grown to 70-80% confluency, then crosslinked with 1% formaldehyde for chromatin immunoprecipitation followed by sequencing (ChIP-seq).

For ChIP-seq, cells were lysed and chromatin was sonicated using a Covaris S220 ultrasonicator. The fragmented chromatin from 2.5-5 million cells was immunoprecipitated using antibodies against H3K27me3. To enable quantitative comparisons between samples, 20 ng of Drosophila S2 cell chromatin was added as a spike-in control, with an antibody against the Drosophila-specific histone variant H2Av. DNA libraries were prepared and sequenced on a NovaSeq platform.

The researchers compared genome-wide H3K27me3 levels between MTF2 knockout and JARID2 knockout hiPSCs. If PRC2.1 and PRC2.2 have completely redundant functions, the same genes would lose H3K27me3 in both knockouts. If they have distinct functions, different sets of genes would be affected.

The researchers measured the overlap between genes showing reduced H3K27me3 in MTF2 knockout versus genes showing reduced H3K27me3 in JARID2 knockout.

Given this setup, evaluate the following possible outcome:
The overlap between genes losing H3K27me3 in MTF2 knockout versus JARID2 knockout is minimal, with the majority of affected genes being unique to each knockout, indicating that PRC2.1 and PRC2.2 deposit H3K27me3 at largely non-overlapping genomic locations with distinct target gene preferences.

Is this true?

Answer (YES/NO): YES